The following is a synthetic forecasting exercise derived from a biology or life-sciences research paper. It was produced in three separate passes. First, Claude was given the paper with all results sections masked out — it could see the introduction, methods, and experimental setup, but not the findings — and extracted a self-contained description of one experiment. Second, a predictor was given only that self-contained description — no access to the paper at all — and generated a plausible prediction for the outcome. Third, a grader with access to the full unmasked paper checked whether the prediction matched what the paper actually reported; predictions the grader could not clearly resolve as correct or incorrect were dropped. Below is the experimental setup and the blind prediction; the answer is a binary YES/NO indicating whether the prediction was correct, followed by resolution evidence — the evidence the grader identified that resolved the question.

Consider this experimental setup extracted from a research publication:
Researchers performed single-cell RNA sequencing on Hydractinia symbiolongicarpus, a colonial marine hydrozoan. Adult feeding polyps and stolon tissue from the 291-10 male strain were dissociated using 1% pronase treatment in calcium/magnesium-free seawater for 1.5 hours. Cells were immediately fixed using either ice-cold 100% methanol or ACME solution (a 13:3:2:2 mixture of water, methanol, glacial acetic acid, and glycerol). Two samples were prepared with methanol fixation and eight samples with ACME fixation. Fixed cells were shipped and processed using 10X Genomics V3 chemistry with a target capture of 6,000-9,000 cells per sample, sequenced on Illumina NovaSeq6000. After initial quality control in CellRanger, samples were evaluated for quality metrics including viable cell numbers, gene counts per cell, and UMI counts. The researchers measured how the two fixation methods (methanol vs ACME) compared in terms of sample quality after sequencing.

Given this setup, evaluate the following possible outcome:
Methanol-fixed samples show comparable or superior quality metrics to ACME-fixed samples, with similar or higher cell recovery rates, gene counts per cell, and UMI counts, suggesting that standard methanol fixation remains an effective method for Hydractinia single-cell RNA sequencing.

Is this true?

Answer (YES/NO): NO